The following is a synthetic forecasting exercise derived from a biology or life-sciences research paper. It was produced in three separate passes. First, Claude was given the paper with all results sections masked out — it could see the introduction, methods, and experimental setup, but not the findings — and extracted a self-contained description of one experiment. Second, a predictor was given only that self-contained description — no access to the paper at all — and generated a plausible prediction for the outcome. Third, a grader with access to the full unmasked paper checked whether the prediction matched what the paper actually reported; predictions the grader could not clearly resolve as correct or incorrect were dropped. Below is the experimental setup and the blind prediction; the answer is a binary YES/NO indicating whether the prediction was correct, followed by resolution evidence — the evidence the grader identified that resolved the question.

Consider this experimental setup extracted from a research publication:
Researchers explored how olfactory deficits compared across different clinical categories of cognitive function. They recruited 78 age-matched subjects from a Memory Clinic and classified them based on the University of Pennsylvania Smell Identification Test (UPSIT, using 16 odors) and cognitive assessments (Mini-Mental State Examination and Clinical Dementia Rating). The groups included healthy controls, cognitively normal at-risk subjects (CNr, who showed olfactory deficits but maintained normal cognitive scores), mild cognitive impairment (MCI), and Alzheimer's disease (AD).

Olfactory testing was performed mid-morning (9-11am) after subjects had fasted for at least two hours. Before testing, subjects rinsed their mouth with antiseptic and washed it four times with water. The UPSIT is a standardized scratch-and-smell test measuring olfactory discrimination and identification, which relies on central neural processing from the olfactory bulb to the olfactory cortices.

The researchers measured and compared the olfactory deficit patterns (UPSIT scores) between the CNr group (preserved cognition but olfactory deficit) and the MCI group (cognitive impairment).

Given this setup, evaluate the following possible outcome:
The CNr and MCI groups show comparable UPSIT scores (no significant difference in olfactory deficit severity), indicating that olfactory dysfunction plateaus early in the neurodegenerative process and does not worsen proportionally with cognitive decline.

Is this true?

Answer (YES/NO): YES